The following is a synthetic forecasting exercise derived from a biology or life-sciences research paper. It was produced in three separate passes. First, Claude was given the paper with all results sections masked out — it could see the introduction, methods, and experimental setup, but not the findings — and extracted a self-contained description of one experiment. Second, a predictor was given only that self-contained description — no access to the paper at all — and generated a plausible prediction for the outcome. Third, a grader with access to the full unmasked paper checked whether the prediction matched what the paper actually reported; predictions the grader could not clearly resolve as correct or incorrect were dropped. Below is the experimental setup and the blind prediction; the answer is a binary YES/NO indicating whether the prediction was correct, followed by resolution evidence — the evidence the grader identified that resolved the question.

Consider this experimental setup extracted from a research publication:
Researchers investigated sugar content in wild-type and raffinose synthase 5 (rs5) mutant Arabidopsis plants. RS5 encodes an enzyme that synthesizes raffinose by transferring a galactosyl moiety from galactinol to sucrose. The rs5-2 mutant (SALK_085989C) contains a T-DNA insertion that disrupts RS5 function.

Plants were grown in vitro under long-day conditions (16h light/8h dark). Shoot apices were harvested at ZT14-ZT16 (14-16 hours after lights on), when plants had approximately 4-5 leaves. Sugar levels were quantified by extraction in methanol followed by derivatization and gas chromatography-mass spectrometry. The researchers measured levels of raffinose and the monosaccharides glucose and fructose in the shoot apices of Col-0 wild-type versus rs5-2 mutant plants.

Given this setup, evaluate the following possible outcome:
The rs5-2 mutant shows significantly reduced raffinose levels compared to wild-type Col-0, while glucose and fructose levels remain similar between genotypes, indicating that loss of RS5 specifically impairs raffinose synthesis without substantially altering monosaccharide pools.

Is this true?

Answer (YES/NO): NO